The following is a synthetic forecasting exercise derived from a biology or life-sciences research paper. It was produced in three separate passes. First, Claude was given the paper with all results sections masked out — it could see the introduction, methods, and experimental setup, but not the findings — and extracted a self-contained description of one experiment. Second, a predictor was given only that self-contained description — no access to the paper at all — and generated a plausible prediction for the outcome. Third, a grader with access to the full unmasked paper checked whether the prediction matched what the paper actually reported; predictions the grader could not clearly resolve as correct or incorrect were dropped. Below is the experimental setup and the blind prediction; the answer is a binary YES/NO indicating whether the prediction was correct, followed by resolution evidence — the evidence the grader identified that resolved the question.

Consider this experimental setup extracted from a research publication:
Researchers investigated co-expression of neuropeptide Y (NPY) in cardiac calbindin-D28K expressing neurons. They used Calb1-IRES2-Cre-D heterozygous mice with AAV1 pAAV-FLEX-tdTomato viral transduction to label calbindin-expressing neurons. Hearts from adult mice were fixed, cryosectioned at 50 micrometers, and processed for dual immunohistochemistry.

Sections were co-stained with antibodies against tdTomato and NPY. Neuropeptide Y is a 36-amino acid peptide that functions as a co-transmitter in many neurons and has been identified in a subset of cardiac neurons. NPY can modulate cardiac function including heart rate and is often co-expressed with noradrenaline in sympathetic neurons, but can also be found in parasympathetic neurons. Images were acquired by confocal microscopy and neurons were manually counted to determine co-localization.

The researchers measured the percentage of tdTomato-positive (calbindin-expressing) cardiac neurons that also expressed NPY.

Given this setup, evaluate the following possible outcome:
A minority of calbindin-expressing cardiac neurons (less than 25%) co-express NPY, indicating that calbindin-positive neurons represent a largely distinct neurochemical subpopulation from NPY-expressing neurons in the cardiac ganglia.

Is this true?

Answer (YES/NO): NO